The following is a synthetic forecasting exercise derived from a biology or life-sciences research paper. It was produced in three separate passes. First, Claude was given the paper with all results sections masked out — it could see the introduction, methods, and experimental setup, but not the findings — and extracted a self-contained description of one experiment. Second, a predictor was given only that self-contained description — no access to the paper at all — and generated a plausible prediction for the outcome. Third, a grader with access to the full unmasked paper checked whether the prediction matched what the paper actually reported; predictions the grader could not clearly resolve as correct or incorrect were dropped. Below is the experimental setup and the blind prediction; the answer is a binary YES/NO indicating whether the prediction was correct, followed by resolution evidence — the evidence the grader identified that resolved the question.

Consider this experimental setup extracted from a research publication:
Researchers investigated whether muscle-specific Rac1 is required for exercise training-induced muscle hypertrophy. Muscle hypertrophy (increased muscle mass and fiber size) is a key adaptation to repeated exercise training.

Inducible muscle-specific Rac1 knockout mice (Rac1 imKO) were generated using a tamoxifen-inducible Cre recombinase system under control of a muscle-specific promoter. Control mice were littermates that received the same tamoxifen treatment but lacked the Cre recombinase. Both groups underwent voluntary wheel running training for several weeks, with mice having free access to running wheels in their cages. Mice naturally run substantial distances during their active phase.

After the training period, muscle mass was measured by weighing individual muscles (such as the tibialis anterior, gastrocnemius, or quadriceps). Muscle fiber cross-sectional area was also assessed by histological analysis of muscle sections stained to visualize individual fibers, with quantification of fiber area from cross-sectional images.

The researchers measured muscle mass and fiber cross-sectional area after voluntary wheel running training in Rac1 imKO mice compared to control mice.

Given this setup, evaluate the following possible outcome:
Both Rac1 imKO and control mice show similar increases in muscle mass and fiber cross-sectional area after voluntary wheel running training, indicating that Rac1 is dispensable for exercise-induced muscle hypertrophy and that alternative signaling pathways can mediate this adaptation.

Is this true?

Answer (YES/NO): NO